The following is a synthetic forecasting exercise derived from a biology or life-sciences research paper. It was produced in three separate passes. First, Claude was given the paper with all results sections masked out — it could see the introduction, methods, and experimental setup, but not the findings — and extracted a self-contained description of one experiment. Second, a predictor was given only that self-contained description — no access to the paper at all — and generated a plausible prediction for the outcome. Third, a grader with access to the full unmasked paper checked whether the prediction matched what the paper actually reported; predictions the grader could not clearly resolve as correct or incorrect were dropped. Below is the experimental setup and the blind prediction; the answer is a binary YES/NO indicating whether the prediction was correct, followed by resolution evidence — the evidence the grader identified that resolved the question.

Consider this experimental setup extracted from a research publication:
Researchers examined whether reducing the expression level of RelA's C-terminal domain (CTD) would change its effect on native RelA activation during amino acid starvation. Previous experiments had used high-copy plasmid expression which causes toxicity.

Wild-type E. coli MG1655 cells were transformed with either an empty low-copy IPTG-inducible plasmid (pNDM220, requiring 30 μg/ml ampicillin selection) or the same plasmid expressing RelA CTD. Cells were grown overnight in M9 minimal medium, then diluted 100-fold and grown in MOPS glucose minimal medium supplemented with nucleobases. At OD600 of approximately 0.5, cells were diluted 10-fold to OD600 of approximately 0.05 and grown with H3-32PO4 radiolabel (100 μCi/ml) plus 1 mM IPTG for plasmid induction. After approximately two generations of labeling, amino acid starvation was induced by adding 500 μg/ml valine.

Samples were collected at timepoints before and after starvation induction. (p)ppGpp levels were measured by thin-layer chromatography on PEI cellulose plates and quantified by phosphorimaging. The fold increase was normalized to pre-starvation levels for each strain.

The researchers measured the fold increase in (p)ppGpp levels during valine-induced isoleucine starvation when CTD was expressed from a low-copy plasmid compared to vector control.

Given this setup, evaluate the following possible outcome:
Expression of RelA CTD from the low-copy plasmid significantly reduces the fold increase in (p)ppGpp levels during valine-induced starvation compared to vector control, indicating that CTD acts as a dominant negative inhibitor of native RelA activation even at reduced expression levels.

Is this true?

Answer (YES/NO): NO